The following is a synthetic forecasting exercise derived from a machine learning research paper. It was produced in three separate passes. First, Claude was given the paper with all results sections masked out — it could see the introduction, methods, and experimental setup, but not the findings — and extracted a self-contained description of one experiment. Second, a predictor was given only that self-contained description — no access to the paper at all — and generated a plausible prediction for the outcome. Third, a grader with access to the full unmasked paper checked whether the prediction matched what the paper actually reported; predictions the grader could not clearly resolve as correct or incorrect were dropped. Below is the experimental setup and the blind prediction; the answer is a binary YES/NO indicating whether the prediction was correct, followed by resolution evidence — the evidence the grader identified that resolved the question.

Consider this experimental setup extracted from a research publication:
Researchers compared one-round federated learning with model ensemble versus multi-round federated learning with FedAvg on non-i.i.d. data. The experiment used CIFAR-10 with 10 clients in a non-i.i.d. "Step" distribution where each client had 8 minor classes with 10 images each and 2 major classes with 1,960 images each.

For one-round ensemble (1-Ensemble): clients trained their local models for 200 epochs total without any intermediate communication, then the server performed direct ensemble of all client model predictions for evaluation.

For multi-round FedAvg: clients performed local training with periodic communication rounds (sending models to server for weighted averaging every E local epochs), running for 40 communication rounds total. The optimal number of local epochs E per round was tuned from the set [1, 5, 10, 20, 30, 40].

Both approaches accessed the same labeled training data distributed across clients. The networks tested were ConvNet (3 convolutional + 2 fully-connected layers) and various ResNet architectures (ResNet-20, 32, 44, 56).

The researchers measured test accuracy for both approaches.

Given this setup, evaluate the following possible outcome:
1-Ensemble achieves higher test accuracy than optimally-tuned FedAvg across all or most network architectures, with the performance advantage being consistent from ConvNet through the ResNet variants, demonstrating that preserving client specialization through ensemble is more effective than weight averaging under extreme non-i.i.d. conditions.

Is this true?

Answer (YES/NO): NO